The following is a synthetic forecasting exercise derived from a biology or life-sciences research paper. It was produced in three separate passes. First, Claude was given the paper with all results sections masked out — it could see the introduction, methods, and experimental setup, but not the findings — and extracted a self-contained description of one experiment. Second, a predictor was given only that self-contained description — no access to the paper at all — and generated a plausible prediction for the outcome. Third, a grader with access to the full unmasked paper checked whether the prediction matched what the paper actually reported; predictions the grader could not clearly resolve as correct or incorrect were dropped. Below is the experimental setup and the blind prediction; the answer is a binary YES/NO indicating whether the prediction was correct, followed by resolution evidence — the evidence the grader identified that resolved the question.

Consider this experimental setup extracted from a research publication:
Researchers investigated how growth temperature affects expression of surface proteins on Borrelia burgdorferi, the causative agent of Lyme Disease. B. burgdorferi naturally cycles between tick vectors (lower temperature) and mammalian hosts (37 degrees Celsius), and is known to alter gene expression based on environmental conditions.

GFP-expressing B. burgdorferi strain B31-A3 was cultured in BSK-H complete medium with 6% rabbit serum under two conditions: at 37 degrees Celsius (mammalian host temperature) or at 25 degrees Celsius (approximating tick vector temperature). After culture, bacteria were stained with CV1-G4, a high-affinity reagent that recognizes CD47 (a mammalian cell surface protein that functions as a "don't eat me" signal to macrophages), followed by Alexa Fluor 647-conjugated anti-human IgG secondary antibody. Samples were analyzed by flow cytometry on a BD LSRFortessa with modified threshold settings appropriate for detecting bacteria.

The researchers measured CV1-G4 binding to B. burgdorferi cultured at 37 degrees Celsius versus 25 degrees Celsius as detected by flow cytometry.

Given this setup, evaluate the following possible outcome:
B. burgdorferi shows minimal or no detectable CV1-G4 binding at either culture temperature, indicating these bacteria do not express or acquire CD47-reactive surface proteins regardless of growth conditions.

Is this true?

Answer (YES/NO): NO